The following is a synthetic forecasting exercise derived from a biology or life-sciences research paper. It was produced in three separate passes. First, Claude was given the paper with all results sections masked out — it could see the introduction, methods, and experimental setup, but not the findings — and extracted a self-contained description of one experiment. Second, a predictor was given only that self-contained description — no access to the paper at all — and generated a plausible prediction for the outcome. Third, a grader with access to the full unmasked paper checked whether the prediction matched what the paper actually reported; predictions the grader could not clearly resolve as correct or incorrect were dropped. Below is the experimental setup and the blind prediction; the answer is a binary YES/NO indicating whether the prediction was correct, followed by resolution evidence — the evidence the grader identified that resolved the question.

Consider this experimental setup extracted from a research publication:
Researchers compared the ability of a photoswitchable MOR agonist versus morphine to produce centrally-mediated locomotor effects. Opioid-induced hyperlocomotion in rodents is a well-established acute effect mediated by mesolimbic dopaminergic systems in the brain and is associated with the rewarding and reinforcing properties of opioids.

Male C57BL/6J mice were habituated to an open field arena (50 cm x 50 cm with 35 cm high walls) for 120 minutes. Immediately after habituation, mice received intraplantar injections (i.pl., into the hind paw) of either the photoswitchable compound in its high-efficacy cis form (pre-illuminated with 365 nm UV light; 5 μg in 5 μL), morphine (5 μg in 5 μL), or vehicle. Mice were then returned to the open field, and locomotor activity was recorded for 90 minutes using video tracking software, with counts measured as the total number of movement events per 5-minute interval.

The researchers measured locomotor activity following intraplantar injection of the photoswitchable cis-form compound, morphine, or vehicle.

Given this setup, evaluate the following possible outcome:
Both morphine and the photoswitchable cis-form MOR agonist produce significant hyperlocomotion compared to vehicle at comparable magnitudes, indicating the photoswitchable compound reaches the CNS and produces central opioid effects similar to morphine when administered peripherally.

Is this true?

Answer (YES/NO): NO